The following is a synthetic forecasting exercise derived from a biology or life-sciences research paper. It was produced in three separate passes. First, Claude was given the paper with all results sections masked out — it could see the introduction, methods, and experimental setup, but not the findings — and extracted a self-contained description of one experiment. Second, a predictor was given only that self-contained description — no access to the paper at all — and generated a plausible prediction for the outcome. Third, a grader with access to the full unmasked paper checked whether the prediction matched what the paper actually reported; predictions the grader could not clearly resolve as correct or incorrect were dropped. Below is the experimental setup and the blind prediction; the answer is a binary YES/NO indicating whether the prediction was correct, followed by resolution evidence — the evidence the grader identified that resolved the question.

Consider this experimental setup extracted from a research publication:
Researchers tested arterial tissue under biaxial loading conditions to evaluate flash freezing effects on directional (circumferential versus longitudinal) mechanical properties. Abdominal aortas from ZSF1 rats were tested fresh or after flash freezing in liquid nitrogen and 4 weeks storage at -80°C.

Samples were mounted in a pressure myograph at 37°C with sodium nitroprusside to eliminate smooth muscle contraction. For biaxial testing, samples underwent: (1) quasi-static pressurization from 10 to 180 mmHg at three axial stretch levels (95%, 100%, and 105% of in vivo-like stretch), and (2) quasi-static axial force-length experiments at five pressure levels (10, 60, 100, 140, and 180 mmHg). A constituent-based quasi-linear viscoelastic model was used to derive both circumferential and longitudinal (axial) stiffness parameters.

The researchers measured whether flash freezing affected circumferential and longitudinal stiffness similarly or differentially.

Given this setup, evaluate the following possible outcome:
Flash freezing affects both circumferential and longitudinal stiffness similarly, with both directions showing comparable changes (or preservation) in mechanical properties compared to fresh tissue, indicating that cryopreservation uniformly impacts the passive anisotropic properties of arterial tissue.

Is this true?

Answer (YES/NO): NO